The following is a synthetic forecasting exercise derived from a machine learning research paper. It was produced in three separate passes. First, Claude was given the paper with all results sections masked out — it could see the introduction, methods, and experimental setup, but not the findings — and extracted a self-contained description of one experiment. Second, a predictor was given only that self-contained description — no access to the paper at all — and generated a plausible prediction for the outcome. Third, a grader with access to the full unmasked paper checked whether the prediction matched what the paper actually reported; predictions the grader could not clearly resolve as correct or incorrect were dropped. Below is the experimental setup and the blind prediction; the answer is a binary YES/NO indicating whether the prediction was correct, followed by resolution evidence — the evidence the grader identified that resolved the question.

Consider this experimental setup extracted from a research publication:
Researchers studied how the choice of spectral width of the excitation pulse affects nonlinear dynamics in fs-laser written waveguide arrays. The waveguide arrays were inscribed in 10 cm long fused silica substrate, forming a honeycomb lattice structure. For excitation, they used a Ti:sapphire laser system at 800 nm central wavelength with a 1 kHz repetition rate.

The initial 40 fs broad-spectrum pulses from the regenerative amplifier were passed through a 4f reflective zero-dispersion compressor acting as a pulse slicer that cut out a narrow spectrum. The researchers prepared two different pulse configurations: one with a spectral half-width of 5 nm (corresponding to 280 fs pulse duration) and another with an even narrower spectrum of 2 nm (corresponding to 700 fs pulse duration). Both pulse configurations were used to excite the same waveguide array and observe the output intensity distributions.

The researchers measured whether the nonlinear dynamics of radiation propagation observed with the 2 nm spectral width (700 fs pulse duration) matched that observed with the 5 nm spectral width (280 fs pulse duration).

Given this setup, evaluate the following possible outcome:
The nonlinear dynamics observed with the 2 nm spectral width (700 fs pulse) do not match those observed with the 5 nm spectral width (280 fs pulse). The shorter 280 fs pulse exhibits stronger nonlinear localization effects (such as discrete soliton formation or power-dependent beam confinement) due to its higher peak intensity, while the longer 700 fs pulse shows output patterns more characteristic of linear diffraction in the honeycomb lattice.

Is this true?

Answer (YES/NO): NO